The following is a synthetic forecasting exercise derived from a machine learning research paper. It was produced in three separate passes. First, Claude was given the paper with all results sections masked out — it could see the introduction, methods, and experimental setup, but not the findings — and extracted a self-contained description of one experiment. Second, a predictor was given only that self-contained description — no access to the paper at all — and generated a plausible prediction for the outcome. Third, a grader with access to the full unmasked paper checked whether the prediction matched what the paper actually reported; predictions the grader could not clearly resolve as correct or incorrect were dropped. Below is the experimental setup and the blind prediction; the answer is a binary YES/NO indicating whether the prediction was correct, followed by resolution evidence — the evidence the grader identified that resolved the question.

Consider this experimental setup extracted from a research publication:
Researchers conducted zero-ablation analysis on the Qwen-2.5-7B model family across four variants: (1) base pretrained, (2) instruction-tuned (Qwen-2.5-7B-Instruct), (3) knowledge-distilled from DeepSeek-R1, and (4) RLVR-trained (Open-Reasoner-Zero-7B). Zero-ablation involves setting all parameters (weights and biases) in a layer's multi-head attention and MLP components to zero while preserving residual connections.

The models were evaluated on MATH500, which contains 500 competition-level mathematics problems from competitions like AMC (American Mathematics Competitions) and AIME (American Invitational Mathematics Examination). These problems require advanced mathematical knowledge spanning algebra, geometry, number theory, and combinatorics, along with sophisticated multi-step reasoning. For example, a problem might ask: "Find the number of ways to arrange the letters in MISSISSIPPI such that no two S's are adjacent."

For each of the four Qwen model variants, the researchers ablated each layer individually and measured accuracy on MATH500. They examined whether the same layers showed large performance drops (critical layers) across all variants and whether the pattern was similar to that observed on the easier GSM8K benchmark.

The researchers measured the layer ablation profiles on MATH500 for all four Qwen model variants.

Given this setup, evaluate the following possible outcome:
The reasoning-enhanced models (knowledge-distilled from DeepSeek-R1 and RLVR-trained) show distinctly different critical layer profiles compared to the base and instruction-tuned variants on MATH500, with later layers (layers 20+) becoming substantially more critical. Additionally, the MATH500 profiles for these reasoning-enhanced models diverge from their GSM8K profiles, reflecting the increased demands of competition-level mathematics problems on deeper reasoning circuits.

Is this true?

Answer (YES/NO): NO